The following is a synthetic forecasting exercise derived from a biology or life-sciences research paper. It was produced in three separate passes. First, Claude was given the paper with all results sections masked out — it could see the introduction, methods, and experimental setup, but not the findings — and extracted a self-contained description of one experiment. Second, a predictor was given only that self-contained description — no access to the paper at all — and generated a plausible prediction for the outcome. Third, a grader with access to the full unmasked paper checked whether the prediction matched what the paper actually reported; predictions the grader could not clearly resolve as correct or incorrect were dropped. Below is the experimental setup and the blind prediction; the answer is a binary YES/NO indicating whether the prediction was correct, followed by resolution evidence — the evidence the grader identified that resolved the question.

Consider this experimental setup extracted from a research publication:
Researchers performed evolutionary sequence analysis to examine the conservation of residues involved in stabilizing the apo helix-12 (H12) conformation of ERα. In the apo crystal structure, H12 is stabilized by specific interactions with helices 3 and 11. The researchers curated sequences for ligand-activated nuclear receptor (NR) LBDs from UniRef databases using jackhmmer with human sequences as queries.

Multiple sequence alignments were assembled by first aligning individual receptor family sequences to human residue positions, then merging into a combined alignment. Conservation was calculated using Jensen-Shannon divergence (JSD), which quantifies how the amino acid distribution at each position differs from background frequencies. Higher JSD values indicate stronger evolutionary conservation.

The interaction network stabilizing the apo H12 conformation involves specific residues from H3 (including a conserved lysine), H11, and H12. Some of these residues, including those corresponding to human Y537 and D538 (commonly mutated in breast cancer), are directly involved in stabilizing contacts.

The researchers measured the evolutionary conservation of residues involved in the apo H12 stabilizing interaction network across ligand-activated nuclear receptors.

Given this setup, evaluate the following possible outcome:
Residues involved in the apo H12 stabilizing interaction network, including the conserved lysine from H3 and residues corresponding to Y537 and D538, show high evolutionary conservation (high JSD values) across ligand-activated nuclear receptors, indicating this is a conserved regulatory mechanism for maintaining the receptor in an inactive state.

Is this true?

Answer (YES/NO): NO